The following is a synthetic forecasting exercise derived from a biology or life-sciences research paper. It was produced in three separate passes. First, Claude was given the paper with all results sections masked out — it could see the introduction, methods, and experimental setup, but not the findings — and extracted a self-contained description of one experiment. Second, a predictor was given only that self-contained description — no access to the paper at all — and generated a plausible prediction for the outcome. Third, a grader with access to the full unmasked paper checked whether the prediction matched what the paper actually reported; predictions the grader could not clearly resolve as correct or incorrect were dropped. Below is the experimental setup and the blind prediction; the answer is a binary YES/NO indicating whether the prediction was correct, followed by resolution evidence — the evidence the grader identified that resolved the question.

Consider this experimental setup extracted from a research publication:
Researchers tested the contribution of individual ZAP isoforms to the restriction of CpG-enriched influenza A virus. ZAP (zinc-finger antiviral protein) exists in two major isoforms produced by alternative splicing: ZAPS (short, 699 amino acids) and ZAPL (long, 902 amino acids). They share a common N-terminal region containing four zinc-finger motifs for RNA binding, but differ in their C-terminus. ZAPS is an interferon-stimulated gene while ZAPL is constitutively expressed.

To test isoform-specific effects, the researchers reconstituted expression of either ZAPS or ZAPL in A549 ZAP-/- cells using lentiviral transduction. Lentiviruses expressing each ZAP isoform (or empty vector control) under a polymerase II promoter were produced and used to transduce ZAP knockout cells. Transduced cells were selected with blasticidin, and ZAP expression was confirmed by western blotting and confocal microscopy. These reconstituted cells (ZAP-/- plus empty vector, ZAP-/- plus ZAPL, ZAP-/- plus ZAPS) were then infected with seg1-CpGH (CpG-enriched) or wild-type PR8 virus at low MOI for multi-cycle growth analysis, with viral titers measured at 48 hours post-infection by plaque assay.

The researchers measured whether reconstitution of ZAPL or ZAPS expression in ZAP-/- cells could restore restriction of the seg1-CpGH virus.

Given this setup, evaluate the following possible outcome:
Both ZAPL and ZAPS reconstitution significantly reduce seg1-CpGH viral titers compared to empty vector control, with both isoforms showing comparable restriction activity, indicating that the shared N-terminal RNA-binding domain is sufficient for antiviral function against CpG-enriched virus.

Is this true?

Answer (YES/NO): NO